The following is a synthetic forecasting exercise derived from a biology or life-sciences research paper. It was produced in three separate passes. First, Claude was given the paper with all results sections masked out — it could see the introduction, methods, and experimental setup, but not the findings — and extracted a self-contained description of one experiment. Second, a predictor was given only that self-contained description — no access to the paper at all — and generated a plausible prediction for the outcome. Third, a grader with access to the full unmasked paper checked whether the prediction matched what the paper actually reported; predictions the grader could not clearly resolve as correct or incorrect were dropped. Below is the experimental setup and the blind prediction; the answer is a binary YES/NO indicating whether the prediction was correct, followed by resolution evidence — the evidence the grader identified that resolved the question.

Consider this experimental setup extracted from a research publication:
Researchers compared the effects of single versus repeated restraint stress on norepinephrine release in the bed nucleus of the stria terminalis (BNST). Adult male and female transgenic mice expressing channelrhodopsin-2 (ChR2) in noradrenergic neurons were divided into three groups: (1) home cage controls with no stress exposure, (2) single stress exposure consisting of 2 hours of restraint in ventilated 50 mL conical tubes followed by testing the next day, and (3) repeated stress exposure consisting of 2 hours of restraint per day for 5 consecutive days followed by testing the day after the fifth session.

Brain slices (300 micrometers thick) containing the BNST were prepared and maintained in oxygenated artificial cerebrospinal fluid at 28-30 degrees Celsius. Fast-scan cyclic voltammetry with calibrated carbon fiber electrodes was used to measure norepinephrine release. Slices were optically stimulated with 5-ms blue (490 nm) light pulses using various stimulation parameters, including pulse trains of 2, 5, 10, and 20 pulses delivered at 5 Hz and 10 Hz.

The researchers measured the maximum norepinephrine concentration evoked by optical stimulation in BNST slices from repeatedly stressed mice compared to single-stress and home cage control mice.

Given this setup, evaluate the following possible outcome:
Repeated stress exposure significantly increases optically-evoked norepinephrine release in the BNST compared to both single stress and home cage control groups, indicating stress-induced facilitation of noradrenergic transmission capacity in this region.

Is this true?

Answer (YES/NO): YES